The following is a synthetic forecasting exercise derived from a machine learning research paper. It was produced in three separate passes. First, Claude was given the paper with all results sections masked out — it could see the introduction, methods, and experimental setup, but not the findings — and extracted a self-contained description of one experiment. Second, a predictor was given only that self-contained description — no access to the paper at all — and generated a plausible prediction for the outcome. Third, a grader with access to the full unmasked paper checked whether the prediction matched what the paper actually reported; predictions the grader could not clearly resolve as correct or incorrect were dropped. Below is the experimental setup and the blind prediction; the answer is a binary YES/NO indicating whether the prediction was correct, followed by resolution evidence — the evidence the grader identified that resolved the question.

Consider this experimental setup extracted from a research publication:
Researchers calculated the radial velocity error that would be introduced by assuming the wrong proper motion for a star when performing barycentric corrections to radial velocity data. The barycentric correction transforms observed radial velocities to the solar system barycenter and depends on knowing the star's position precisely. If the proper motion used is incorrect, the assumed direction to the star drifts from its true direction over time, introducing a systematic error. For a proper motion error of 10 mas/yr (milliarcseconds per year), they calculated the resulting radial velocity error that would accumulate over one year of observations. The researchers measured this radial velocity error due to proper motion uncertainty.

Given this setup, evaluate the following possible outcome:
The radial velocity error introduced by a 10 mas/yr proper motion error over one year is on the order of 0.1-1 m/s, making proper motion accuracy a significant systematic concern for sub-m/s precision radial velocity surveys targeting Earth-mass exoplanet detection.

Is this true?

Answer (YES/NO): NO